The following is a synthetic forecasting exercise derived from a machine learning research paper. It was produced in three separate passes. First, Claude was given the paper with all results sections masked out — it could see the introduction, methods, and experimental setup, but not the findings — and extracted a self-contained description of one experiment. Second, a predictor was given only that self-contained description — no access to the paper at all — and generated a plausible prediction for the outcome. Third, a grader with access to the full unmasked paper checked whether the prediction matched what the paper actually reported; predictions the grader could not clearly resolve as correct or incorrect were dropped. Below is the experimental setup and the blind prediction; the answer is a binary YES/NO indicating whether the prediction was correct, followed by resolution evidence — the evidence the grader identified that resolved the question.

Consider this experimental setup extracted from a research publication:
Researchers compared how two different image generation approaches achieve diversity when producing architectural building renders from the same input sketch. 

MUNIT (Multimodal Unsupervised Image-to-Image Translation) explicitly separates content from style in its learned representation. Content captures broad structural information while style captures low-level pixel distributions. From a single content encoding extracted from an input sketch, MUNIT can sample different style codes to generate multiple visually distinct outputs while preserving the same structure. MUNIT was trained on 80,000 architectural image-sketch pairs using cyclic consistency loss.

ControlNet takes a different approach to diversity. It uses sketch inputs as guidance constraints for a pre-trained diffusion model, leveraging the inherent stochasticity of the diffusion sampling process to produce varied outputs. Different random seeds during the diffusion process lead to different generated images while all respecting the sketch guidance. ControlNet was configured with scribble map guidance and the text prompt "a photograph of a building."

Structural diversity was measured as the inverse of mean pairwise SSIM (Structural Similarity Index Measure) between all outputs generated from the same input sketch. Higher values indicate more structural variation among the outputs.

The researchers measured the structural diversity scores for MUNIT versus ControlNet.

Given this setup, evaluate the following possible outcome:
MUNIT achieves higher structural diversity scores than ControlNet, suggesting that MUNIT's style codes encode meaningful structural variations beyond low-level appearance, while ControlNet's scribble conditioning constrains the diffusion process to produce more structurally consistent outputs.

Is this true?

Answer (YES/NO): NO